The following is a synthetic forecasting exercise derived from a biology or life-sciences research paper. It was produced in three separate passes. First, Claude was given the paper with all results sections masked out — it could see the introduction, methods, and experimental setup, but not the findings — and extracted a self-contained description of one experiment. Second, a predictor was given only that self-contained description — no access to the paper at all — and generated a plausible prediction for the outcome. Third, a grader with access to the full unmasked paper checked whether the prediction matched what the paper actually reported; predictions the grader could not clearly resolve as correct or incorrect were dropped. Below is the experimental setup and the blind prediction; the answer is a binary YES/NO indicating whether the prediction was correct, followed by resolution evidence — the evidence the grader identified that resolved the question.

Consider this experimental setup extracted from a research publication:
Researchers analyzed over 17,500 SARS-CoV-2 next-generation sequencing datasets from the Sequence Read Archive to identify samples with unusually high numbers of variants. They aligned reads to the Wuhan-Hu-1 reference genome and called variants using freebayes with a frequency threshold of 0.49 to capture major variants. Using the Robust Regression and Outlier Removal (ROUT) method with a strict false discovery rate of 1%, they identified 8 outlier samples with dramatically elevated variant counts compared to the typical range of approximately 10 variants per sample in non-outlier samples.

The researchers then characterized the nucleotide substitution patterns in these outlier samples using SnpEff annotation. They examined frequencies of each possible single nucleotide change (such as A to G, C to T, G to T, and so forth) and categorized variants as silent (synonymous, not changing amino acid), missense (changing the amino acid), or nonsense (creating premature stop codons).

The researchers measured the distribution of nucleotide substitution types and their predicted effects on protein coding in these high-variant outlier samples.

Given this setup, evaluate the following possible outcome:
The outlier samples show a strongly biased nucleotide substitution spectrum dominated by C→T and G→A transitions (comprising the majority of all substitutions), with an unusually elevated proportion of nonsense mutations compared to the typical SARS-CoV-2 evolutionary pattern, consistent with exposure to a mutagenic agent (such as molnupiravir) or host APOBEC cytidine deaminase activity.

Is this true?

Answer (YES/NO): NO